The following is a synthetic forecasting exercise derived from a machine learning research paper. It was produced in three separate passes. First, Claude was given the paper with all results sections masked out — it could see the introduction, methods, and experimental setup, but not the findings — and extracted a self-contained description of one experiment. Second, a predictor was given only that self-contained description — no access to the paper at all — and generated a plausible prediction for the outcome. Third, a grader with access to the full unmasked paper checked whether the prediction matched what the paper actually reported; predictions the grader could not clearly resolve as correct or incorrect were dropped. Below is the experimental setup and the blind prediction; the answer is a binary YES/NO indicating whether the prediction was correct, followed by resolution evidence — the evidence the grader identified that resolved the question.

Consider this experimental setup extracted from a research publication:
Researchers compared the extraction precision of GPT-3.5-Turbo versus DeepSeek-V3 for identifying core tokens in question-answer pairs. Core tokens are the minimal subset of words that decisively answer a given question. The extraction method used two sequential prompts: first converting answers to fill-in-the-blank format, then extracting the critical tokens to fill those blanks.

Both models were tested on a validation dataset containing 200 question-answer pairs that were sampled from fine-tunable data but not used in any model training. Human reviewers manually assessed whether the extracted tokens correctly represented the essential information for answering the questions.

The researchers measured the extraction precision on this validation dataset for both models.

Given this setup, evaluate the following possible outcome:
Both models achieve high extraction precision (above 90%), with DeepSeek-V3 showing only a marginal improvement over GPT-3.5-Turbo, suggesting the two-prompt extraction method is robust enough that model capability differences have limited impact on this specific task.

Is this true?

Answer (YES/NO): NO